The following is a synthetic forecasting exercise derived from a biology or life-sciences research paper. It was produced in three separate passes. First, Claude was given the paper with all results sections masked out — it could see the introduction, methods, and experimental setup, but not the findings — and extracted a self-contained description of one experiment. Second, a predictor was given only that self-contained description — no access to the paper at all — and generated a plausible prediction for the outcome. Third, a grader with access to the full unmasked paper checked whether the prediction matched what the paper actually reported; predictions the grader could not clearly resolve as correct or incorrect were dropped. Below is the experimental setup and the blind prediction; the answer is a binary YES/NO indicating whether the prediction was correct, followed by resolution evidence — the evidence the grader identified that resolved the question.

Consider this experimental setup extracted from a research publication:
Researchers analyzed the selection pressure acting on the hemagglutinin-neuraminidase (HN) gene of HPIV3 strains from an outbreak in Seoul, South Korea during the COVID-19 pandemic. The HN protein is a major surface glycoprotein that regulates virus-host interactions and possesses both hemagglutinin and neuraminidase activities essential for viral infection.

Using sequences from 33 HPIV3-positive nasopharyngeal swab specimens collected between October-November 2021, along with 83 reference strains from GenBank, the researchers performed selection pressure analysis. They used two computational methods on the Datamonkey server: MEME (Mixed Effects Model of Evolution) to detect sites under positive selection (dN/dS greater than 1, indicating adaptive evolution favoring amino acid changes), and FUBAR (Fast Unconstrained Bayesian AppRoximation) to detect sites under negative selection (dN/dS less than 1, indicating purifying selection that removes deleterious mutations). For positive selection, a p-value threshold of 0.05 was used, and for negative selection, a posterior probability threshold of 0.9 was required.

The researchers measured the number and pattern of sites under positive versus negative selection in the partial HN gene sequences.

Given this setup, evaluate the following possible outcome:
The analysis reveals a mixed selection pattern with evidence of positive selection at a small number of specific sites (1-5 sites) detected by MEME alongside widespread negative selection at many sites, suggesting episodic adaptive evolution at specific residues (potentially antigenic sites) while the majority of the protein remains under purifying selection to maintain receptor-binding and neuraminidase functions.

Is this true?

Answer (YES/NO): NO